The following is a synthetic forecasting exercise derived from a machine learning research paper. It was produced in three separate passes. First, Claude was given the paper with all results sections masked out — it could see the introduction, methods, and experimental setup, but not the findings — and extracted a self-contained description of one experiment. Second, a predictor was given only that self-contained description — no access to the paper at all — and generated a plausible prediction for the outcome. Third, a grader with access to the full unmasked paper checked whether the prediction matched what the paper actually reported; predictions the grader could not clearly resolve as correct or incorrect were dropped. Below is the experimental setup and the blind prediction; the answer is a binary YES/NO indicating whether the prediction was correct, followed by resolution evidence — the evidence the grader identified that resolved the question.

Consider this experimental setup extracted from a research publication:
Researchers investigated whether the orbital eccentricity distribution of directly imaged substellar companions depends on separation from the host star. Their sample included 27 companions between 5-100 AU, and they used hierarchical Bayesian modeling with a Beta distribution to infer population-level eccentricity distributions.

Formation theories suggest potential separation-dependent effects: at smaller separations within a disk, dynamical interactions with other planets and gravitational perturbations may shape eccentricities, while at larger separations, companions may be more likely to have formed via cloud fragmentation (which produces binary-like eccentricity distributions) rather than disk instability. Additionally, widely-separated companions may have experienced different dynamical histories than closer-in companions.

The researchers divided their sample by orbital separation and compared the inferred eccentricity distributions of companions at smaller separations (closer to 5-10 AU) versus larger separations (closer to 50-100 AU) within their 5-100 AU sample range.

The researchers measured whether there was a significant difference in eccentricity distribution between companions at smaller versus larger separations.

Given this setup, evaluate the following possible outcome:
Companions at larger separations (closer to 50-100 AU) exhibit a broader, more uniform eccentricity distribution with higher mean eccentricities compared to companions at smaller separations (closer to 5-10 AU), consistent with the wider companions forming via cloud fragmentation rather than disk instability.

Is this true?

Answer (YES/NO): NO